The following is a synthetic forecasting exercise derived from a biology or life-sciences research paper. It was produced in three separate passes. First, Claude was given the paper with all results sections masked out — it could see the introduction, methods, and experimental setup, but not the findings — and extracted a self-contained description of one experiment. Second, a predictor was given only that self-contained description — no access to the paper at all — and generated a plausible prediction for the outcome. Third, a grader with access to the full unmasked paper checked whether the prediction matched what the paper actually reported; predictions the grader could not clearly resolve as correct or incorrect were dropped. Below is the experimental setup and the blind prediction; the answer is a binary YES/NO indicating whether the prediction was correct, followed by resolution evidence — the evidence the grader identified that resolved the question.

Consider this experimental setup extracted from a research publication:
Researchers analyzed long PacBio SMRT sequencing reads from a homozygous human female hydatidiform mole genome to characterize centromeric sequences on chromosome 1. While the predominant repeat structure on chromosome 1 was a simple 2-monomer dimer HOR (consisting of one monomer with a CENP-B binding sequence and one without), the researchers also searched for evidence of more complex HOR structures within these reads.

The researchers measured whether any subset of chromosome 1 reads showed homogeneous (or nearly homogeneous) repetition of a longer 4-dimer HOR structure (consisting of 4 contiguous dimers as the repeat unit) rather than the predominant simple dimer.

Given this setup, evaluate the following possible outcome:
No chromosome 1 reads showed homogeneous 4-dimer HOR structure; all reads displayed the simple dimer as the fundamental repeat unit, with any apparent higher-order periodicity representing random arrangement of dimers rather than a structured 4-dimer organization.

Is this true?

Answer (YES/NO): NO